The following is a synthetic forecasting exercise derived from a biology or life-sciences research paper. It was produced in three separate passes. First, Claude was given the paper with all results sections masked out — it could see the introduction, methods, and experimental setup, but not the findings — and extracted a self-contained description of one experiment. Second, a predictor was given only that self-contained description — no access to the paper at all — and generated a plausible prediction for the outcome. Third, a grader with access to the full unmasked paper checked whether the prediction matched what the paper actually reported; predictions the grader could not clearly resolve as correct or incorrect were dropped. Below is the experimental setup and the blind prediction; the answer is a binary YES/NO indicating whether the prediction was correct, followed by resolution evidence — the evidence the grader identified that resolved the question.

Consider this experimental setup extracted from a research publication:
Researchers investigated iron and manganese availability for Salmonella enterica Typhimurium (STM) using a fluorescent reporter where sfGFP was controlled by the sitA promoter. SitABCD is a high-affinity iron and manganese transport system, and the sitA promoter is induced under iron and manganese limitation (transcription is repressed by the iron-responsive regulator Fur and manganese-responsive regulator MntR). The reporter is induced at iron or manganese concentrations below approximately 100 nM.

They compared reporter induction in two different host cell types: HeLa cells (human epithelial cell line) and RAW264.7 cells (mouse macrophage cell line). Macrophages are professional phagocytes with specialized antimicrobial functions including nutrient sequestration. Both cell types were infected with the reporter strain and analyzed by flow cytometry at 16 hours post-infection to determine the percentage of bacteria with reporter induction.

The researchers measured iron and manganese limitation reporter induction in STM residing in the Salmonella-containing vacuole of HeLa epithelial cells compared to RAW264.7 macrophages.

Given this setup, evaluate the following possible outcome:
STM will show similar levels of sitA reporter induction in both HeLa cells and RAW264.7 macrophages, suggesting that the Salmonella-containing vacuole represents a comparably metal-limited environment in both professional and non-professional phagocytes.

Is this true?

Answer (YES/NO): NO